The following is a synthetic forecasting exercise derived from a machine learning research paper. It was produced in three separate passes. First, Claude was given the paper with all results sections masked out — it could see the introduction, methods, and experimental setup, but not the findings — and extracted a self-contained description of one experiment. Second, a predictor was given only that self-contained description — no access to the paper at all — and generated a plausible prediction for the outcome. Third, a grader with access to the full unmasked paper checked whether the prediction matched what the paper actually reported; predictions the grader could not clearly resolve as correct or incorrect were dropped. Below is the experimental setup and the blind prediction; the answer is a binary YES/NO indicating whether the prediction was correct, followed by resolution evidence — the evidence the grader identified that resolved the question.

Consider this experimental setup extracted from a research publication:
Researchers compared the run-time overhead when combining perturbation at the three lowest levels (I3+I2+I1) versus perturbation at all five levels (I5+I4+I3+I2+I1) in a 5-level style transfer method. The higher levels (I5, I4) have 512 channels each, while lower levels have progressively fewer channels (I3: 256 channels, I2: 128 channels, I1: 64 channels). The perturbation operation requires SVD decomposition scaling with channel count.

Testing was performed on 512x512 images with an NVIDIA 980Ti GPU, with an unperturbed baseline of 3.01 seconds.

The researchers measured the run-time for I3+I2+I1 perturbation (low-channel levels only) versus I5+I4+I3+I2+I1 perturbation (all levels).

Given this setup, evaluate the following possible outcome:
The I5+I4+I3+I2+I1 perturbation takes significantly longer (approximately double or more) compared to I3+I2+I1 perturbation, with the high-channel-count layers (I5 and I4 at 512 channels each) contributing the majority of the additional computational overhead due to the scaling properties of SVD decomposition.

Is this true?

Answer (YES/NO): NO